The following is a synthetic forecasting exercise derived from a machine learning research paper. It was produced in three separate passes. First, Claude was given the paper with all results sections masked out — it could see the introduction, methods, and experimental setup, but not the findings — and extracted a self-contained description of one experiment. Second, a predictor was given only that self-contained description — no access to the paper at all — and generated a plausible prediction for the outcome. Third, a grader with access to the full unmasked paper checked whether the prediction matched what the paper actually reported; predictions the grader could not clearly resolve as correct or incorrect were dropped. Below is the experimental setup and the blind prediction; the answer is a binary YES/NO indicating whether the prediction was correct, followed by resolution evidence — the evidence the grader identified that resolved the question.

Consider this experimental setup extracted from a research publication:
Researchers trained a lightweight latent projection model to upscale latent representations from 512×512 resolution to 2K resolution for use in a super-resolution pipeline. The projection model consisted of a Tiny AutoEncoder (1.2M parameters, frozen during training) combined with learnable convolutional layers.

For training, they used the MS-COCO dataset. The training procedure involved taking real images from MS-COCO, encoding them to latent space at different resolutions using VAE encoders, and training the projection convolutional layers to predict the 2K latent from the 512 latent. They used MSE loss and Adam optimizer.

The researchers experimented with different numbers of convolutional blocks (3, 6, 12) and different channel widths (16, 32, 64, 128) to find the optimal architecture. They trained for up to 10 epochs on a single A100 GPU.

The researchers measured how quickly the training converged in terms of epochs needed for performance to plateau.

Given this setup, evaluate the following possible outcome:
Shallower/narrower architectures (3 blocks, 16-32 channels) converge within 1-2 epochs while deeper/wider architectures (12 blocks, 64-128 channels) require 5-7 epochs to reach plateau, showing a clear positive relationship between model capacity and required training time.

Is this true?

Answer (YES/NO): NO